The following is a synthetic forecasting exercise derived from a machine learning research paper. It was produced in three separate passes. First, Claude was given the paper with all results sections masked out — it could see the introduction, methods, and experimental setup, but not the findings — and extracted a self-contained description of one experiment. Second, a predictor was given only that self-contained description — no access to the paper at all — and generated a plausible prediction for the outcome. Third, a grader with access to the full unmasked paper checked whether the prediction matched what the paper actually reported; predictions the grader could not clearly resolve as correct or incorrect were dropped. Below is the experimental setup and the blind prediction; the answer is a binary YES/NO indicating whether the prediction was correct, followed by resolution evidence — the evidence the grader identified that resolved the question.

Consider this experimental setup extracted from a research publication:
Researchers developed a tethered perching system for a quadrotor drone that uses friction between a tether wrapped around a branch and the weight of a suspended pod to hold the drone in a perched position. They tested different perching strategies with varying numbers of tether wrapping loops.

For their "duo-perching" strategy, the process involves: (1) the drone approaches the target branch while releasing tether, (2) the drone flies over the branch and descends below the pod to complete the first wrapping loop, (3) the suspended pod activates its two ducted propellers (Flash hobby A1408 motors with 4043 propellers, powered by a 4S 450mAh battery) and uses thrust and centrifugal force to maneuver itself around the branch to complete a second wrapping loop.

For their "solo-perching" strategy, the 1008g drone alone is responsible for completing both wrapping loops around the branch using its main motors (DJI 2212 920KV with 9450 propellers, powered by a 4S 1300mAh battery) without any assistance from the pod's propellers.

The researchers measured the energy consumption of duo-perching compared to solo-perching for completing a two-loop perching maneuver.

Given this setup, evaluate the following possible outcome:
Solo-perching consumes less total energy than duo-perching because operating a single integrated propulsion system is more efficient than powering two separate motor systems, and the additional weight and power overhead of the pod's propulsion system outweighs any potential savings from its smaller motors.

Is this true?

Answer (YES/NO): NO